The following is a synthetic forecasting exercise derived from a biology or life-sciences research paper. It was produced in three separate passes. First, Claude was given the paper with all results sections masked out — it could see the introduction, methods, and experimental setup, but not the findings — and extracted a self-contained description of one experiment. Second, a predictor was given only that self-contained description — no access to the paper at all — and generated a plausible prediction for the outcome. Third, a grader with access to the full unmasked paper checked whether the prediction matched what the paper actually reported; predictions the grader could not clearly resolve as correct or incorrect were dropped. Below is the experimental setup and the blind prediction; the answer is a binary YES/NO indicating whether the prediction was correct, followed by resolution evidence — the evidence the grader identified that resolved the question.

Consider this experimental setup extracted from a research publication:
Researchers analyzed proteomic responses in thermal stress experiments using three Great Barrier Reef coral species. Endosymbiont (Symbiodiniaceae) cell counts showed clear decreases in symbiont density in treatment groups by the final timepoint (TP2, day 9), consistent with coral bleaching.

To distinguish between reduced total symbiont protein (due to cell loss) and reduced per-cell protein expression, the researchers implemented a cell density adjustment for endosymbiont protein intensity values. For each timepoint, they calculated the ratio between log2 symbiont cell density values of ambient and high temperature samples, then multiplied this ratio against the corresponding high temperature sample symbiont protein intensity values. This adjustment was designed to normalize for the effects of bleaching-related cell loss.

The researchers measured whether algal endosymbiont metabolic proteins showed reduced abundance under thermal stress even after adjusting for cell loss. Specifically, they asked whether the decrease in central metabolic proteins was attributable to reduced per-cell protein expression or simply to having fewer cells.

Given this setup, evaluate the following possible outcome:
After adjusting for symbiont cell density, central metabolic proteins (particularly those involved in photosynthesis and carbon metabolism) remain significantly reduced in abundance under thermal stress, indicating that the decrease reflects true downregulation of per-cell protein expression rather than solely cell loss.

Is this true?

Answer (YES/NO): YES